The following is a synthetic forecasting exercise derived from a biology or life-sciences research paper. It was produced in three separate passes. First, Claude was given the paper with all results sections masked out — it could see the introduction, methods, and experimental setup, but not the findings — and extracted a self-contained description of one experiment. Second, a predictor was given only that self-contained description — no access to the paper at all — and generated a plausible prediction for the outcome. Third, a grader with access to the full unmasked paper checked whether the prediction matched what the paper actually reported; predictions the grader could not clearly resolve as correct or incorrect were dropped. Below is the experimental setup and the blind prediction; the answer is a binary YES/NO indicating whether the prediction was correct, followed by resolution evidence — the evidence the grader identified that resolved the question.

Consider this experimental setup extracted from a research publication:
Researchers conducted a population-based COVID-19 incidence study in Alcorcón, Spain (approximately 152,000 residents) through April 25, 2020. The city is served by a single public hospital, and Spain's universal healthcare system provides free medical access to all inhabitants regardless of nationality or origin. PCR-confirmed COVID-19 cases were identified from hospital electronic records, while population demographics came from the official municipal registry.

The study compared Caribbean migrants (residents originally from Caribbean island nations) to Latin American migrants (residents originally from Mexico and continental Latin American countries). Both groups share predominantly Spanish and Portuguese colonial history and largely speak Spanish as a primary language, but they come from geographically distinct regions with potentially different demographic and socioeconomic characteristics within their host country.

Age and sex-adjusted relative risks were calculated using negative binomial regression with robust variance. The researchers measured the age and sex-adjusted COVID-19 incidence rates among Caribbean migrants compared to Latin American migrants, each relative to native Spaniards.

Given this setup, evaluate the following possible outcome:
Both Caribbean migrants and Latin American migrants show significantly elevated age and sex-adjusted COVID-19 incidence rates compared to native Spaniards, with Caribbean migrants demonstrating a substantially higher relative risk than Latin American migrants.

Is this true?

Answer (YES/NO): NO